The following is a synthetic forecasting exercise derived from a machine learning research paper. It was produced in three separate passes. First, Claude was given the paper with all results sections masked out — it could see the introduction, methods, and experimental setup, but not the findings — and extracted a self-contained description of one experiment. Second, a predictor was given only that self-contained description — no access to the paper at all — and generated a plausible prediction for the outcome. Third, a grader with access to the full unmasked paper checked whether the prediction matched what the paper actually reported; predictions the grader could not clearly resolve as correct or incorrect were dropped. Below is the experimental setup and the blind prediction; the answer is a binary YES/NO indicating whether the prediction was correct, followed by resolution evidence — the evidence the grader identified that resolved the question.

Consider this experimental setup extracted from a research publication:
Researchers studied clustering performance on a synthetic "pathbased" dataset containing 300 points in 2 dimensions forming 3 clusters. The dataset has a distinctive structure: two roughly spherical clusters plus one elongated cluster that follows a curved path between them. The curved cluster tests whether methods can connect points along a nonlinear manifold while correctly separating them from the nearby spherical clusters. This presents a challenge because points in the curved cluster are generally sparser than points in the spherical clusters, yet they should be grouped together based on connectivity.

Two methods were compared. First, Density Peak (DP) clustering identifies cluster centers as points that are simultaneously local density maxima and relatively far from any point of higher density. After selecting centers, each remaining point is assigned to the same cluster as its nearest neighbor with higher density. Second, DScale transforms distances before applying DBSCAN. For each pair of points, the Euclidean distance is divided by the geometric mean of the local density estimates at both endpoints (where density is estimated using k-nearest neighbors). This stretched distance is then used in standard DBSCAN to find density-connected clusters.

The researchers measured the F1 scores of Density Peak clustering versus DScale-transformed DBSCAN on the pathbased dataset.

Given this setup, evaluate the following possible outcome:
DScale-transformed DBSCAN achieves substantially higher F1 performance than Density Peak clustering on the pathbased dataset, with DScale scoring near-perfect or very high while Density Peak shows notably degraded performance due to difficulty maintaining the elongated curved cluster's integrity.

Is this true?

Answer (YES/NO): NO